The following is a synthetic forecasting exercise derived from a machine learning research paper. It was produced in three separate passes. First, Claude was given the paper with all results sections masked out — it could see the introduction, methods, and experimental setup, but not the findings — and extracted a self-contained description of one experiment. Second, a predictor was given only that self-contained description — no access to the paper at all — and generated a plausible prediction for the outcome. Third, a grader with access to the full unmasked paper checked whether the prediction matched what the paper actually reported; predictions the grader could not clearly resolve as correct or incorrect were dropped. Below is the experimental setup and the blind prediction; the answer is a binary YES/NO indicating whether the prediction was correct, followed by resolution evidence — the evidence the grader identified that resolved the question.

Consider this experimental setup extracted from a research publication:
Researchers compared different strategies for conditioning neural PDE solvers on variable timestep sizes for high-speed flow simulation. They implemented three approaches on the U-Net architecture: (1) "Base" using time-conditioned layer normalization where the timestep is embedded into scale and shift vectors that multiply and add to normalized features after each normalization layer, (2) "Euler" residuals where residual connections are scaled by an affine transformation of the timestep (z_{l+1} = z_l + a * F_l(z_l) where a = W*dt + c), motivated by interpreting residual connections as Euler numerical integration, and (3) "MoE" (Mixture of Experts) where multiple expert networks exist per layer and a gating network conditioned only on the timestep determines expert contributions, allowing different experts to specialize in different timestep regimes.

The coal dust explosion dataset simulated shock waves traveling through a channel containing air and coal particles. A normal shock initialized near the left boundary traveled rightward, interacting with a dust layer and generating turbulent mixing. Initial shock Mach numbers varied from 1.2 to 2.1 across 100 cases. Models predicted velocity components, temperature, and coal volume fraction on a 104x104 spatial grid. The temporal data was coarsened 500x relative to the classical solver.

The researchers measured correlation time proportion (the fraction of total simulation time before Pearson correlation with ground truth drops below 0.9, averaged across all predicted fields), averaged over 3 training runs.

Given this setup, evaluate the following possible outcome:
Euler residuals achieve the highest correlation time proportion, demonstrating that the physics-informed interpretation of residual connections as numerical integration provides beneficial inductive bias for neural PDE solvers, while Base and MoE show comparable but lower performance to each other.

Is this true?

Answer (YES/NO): NO